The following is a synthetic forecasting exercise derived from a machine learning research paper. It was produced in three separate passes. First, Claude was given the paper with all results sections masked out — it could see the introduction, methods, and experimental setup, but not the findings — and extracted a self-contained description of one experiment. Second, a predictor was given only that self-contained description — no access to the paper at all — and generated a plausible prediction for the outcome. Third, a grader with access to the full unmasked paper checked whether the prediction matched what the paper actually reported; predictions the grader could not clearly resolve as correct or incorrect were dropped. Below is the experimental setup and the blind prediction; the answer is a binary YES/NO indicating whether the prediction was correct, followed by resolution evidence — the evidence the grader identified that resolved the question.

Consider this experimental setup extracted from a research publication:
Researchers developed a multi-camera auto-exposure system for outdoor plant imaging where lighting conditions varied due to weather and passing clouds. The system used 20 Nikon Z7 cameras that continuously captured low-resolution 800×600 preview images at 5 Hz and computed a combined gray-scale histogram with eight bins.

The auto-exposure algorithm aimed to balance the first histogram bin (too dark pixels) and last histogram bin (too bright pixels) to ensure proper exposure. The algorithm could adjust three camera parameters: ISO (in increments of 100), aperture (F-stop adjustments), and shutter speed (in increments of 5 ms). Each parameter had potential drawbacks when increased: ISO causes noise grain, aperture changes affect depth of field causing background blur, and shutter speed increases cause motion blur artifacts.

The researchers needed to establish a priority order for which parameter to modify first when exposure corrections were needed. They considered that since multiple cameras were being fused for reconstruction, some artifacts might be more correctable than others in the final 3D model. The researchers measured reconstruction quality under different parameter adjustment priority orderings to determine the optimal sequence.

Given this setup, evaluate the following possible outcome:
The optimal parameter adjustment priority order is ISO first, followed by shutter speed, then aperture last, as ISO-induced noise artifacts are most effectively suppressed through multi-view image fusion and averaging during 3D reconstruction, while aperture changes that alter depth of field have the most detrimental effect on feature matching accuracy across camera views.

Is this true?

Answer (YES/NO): NO